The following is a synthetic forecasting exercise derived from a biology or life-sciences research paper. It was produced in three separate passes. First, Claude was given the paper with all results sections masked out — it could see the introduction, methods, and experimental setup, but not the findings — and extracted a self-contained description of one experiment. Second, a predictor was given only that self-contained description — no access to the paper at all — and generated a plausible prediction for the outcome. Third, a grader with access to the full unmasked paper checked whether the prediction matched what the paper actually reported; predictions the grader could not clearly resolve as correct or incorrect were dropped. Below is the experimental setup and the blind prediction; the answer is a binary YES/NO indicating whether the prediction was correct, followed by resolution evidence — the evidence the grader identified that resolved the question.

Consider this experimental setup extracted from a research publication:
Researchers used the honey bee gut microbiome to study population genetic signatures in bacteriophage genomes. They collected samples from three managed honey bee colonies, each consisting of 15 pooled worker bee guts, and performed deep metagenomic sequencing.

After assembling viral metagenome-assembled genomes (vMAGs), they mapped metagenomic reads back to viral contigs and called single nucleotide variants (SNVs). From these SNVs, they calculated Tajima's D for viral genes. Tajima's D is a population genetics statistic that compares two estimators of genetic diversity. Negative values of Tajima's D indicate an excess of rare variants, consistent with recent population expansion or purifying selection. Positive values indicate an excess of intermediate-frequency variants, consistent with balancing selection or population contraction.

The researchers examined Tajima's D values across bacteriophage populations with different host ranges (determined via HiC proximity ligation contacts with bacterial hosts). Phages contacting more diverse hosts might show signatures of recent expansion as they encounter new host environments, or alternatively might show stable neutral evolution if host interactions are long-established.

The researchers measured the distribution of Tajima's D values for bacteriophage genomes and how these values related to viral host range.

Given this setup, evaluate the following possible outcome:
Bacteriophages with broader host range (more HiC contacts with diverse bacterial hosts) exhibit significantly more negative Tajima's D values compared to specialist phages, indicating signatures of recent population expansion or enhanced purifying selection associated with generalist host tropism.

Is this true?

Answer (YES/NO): NO